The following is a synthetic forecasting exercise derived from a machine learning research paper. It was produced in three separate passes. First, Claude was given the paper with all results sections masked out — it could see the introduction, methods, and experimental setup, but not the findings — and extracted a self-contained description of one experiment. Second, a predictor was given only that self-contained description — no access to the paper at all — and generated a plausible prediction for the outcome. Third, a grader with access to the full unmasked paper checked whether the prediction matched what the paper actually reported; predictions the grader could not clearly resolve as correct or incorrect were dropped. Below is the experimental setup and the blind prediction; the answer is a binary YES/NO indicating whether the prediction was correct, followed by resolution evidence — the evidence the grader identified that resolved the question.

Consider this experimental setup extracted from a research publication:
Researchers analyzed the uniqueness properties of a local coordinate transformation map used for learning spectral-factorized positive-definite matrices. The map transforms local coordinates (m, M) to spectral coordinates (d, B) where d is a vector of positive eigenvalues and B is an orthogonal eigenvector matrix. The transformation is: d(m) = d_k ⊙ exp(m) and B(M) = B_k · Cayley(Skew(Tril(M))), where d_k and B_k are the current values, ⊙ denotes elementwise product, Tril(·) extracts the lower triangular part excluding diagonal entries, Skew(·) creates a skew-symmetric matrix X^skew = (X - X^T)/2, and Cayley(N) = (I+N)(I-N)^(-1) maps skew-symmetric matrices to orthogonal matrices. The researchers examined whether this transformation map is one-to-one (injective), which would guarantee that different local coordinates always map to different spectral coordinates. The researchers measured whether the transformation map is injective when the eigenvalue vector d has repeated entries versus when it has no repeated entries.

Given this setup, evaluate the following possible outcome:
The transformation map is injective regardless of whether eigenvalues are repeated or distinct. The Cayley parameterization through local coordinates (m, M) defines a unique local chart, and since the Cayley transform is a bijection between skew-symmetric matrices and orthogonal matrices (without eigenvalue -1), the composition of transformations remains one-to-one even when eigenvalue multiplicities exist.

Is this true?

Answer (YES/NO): NO